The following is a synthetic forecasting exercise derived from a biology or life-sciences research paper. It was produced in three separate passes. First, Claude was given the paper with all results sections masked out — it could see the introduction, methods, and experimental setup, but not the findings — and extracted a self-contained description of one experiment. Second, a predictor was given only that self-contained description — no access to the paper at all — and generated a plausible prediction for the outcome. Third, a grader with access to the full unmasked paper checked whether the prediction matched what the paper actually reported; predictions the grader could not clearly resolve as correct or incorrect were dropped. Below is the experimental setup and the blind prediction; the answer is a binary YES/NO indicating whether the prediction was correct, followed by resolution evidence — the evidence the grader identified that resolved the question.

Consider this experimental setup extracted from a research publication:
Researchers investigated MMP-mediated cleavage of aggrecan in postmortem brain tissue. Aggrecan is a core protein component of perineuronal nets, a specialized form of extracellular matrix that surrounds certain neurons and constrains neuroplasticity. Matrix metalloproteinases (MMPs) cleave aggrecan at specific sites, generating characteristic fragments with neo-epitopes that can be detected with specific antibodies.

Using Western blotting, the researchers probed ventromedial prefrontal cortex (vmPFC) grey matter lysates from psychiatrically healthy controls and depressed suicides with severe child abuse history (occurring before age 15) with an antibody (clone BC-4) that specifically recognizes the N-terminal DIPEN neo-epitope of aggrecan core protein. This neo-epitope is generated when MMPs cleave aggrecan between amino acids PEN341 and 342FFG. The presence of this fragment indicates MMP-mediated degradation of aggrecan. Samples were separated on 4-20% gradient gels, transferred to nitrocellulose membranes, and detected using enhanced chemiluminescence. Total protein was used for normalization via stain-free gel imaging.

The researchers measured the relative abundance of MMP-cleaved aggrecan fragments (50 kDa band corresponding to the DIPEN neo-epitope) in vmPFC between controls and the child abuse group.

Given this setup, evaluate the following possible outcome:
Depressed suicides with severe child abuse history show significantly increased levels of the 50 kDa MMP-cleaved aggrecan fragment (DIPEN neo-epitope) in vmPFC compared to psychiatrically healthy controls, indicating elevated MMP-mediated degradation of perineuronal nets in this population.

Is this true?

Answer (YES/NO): NO